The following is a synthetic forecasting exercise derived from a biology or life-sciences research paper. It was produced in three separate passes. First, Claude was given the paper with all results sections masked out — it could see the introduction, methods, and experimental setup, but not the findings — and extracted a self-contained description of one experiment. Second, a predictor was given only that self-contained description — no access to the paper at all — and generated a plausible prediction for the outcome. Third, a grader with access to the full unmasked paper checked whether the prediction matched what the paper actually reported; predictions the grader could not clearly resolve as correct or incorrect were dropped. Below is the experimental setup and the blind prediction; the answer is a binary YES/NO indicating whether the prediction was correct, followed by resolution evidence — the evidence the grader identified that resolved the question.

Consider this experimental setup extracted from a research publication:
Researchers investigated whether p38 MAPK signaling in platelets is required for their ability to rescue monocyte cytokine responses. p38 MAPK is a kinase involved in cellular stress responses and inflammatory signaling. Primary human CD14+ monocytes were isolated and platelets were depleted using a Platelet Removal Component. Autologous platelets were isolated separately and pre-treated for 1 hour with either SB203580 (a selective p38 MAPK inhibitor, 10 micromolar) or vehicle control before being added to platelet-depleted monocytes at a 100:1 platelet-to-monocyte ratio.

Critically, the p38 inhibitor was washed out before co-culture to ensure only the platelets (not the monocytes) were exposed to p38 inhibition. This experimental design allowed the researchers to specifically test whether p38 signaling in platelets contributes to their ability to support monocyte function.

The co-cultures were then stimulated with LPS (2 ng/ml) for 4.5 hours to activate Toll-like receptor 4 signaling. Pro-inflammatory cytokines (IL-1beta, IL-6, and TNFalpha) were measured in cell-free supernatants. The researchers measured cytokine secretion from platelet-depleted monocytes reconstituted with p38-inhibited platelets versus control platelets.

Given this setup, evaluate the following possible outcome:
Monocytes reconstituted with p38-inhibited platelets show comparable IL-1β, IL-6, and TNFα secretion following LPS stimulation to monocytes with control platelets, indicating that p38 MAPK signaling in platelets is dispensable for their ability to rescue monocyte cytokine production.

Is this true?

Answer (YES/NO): NO